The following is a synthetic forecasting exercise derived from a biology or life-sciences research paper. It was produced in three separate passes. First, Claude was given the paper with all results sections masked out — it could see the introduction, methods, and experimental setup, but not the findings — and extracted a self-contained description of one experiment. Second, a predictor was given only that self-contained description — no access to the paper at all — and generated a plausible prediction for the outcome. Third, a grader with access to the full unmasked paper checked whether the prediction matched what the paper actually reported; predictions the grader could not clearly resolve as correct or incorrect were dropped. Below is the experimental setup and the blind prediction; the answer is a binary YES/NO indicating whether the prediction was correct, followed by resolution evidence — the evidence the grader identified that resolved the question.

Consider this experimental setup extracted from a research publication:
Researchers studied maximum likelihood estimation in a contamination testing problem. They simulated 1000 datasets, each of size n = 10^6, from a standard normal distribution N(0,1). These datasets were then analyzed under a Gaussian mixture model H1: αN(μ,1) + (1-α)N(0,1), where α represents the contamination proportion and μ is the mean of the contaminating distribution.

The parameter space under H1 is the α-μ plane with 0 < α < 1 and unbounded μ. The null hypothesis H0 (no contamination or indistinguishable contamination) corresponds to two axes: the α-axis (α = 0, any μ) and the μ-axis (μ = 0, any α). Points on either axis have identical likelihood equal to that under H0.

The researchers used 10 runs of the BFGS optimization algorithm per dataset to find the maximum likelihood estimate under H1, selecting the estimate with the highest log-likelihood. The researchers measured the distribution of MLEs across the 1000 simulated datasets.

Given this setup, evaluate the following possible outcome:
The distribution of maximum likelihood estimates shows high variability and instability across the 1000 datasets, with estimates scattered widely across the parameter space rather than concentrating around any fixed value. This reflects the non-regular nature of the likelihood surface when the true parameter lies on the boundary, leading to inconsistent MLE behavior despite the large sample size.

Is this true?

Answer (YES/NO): NO